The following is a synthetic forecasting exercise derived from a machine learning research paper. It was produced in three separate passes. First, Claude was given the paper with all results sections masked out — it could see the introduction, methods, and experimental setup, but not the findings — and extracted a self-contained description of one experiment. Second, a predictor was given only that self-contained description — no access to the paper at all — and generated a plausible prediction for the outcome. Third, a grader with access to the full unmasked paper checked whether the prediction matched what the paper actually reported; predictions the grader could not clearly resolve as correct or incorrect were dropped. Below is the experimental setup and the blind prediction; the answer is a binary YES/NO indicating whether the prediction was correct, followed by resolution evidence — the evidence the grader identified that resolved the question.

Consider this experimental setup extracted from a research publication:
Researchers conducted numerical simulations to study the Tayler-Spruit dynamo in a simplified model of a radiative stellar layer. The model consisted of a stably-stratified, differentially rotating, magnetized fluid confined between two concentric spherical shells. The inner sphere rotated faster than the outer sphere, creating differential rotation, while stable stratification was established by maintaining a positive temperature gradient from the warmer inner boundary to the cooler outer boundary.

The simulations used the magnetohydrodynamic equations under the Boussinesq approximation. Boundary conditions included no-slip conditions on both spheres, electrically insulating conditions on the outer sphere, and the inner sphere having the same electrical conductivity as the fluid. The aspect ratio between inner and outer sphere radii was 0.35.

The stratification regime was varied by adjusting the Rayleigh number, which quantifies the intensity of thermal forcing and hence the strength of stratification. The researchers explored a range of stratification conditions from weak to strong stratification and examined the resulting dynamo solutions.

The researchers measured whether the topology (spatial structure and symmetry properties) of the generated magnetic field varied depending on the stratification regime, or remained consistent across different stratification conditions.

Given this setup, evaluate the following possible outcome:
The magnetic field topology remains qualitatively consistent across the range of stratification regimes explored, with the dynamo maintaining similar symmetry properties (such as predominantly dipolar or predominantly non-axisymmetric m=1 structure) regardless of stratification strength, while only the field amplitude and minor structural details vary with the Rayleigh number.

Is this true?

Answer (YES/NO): NO